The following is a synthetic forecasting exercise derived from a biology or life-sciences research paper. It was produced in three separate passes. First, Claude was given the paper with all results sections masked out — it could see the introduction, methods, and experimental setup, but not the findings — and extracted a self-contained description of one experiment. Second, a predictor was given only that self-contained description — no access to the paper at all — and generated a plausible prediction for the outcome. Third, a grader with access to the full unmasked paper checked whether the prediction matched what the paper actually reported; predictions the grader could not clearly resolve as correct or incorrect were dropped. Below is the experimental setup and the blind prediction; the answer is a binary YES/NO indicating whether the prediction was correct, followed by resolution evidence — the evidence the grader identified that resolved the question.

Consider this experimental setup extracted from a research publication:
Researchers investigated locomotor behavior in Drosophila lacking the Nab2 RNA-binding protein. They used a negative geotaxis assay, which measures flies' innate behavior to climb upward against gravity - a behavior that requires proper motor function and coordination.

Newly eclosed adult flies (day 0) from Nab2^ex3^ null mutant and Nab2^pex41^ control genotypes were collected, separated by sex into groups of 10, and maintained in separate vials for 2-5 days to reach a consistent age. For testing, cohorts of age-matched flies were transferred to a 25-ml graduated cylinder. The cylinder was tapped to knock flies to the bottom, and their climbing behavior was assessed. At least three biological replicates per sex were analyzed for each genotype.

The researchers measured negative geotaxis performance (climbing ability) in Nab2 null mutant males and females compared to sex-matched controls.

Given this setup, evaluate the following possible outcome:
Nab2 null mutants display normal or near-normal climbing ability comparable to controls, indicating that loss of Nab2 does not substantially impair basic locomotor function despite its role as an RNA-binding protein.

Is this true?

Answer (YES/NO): NO